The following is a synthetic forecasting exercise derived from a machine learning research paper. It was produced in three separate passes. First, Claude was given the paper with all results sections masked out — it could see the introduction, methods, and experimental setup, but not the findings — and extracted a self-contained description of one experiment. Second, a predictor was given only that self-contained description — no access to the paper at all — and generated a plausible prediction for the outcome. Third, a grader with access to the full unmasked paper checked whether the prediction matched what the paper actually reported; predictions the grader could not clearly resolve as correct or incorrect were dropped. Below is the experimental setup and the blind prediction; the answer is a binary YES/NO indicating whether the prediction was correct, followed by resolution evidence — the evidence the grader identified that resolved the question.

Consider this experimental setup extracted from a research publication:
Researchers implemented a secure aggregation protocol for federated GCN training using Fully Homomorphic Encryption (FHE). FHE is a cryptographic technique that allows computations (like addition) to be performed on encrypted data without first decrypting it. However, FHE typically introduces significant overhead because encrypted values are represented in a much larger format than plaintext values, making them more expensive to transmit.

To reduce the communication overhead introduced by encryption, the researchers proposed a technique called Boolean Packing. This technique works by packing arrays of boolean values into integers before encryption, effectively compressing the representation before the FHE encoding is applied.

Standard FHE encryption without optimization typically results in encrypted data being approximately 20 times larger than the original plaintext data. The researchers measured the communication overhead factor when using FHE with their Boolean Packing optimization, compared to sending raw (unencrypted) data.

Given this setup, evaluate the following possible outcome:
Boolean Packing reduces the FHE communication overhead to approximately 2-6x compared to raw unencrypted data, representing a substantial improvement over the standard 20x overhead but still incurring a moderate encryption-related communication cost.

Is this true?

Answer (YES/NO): YES